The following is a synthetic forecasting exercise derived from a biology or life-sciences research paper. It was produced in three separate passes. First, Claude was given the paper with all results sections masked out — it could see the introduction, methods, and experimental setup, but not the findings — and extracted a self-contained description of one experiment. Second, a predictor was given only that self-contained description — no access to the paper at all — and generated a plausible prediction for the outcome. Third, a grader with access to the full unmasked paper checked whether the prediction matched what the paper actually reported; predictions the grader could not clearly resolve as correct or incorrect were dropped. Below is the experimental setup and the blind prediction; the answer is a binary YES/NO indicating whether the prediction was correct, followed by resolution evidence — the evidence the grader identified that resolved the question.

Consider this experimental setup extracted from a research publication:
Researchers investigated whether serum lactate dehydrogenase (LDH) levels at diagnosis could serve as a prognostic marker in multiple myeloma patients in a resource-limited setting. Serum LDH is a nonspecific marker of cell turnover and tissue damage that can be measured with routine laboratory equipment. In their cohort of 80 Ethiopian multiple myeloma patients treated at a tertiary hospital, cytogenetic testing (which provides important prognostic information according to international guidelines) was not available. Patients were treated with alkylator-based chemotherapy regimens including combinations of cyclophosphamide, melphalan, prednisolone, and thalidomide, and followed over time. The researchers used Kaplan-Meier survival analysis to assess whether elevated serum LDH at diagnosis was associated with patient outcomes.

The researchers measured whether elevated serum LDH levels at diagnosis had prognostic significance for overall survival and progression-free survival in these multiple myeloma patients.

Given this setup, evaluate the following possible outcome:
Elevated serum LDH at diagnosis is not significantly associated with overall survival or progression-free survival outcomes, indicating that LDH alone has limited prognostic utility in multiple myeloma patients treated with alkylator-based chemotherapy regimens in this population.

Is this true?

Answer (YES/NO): NO